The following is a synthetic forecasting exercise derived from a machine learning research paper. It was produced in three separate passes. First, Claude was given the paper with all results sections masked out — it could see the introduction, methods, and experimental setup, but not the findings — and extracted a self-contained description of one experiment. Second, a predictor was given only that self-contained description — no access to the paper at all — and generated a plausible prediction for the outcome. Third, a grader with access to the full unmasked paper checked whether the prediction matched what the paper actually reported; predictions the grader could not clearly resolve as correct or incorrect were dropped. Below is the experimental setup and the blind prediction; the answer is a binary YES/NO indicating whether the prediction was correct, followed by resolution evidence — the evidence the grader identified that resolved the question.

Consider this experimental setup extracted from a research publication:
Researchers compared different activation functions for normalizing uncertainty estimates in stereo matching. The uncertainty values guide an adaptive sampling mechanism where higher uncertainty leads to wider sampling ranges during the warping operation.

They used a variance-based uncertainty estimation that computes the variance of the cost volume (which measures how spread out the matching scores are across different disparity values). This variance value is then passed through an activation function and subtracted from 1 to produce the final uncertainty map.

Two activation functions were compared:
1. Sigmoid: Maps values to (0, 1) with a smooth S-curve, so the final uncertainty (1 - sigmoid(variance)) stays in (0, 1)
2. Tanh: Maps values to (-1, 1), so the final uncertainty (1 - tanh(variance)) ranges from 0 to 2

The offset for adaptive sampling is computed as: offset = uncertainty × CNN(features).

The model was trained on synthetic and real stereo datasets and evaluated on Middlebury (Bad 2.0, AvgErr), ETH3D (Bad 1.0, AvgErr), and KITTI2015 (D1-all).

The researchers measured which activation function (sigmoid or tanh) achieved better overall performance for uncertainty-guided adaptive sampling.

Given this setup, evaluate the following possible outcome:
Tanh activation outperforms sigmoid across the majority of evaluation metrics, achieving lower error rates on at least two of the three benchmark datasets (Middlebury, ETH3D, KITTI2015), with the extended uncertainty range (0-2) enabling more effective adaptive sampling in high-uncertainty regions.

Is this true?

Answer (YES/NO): NO